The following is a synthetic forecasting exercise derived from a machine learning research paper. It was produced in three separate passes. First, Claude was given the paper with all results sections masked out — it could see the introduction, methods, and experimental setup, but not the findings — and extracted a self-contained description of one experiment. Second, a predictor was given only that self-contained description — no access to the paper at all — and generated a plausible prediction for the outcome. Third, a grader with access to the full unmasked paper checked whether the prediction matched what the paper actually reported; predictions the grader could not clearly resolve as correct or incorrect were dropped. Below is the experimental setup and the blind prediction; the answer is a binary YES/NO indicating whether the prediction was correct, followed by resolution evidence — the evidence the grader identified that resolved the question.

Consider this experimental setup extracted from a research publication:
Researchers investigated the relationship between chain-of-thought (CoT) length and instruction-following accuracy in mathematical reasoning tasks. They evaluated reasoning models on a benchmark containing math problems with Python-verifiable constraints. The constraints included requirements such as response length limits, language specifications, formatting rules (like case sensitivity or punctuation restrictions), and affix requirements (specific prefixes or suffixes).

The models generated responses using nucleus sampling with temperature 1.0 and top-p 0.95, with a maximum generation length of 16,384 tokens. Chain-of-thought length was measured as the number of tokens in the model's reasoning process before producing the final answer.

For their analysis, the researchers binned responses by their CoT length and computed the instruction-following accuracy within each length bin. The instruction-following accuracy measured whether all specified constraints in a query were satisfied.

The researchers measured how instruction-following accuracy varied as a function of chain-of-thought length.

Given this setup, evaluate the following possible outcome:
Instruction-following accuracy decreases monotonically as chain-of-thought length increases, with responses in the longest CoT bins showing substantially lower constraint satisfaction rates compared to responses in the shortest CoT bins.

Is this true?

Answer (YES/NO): YES